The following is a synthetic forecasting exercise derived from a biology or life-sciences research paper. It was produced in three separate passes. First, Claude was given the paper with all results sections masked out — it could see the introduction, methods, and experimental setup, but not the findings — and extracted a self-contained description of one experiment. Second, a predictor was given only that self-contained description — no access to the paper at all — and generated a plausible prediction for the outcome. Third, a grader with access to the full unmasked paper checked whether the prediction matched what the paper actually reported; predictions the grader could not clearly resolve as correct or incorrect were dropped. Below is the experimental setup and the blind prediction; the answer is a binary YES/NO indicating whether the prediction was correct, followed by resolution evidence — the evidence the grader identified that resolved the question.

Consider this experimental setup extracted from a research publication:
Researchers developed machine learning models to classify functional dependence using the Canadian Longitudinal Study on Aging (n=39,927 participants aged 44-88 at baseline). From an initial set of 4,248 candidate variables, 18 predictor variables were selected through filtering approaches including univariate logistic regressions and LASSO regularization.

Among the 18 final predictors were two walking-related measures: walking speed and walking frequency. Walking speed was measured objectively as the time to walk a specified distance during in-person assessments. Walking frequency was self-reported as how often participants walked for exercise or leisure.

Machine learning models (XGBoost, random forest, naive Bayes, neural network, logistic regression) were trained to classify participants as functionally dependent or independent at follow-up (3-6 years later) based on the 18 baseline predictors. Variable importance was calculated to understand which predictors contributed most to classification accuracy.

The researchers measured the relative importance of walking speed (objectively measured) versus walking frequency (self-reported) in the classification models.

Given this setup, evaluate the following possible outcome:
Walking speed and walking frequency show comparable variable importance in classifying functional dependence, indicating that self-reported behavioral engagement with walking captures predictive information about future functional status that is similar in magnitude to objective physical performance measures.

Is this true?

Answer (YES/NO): YES